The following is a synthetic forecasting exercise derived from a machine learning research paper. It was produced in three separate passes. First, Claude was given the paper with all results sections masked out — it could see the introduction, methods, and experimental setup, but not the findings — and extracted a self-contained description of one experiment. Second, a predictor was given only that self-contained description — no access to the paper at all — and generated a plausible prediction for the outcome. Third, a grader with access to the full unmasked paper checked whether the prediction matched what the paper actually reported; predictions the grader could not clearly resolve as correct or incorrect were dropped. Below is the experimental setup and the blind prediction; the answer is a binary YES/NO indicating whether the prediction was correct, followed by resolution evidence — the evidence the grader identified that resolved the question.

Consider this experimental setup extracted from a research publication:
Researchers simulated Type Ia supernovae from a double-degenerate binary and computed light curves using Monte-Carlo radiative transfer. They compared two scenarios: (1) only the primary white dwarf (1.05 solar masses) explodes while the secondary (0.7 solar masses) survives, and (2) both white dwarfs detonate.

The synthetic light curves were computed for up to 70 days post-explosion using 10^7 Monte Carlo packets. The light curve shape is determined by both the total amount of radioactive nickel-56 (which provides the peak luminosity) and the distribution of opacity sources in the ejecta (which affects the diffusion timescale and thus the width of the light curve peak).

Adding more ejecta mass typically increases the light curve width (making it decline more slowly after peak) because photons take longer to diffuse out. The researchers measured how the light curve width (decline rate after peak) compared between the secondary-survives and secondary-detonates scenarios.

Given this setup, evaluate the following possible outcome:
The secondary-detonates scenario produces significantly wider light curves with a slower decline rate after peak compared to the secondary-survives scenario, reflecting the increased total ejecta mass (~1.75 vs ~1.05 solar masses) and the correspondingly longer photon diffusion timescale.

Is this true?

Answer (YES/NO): NO